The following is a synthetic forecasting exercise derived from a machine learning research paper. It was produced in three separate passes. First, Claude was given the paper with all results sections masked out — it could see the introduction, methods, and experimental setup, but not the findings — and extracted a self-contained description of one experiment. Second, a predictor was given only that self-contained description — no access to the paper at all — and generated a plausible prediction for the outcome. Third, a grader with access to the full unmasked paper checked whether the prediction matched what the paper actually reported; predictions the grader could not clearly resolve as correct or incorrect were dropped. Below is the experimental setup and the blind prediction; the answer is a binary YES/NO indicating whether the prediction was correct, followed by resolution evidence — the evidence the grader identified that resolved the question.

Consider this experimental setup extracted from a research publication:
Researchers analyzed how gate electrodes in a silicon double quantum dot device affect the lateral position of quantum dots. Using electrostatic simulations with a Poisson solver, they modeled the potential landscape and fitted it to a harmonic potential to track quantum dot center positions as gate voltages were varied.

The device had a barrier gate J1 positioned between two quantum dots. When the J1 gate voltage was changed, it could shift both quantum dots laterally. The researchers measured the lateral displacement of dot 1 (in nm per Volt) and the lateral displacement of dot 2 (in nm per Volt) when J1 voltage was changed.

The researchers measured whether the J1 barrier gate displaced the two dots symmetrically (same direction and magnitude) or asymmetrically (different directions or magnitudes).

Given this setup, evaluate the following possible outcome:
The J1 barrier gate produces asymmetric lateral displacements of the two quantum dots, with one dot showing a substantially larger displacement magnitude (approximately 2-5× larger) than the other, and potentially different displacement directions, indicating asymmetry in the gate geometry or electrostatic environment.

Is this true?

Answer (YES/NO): YES